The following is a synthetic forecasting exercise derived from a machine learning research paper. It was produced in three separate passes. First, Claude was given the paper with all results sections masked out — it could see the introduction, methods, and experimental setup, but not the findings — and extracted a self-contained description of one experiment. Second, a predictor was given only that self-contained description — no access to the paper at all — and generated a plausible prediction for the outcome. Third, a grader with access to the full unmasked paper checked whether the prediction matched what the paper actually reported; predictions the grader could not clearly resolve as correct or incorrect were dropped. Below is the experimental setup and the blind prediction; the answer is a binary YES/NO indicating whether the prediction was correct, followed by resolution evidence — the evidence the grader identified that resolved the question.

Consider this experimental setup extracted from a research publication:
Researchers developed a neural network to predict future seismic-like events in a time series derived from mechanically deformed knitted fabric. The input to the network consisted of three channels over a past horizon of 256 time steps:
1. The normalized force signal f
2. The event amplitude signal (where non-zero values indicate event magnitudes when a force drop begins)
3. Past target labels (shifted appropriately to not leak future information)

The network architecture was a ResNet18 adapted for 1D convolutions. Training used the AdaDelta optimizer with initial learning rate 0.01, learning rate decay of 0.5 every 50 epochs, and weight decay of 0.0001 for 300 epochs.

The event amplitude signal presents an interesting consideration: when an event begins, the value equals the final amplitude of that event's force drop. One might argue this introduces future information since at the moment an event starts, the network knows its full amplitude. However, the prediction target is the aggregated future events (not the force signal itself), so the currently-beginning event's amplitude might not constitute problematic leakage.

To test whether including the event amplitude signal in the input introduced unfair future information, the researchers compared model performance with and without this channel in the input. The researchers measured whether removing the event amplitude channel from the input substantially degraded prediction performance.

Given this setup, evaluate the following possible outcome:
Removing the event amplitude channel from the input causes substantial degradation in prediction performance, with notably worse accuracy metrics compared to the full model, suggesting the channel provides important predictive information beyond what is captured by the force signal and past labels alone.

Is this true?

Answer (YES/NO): NO